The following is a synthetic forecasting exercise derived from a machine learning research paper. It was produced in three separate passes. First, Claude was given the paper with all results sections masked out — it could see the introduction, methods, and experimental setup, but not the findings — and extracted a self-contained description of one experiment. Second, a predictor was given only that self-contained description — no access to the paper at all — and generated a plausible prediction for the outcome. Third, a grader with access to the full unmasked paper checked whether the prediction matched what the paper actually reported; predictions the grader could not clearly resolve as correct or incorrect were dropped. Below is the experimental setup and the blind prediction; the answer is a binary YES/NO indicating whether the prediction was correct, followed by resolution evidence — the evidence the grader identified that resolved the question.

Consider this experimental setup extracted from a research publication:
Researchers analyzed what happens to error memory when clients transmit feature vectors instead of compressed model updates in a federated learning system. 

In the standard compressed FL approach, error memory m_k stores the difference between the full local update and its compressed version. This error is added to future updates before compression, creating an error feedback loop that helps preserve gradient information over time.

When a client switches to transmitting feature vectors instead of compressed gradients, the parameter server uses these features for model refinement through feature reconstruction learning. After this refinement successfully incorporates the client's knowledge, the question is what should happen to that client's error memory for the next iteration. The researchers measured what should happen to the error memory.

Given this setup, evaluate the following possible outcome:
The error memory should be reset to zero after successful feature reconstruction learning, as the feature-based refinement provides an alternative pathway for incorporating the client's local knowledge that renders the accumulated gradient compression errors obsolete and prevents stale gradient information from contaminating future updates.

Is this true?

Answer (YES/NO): YES